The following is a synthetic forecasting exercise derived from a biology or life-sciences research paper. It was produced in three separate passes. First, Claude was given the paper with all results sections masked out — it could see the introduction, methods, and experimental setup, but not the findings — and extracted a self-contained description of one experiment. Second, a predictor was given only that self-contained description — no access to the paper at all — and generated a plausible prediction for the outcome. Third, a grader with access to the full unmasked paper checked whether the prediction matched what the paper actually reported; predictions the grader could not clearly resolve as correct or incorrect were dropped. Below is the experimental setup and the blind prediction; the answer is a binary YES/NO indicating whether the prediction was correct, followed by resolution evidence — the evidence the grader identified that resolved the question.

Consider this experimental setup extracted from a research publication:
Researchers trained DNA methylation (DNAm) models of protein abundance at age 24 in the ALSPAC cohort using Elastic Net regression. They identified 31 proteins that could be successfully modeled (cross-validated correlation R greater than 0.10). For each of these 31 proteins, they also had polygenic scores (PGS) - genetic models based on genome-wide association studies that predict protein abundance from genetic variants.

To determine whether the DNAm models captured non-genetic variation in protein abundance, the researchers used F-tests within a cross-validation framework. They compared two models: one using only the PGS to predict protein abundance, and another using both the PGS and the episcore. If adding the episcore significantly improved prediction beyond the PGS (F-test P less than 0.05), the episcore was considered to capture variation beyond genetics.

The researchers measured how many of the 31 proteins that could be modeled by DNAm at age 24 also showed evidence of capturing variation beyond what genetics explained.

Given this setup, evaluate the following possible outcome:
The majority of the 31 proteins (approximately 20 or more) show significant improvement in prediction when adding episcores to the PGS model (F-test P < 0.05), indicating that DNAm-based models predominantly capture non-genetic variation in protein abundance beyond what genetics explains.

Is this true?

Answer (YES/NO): YES